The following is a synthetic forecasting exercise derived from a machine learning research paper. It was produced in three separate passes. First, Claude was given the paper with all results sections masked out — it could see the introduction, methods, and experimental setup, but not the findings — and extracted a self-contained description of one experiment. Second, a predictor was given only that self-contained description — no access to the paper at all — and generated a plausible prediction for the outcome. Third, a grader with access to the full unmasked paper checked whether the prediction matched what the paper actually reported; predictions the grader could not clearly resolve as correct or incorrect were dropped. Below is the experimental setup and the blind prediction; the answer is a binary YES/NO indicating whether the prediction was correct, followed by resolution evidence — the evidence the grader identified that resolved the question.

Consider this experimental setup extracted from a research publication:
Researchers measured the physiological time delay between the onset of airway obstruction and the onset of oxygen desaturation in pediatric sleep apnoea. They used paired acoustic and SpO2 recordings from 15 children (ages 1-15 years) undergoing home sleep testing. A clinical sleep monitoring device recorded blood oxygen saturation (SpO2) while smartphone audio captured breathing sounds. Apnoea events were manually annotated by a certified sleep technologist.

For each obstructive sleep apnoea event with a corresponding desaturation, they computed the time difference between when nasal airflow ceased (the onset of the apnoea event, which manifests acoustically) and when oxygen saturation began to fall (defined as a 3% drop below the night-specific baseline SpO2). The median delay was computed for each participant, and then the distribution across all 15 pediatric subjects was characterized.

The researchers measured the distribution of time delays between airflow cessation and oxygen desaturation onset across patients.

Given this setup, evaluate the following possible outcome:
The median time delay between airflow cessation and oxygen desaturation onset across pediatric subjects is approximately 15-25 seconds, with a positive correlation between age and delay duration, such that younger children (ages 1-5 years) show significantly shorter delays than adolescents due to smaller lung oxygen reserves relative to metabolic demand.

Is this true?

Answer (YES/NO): NO